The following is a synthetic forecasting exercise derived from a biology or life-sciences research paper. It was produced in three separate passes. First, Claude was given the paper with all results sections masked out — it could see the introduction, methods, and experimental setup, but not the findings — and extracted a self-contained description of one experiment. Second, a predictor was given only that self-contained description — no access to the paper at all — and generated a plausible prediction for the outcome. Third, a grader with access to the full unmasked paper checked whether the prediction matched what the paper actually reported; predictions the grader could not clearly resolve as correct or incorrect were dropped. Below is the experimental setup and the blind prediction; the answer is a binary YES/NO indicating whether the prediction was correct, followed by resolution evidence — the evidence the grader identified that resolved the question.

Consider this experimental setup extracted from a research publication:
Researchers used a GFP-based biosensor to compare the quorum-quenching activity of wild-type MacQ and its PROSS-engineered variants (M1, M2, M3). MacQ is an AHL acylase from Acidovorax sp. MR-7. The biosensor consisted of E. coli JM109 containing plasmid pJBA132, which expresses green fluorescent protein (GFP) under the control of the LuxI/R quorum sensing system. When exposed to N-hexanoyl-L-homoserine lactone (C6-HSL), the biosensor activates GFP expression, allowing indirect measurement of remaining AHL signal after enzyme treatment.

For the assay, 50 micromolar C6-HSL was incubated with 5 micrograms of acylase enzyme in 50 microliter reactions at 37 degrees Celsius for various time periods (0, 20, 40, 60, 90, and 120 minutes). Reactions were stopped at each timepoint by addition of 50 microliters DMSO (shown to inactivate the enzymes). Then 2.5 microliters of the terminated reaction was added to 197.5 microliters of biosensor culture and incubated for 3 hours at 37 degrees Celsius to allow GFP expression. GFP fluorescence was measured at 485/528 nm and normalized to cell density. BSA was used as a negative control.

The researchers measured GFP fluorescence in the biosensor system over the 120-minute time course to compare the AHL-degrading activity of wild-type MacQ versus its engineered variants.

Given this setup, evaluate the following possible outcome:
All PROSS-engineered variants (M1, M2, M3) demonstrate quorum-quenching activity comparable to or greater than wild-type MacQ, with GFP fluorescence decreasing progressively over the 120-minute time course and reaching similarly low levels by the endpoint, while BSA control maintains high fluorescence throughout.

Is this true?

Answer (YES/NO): YES